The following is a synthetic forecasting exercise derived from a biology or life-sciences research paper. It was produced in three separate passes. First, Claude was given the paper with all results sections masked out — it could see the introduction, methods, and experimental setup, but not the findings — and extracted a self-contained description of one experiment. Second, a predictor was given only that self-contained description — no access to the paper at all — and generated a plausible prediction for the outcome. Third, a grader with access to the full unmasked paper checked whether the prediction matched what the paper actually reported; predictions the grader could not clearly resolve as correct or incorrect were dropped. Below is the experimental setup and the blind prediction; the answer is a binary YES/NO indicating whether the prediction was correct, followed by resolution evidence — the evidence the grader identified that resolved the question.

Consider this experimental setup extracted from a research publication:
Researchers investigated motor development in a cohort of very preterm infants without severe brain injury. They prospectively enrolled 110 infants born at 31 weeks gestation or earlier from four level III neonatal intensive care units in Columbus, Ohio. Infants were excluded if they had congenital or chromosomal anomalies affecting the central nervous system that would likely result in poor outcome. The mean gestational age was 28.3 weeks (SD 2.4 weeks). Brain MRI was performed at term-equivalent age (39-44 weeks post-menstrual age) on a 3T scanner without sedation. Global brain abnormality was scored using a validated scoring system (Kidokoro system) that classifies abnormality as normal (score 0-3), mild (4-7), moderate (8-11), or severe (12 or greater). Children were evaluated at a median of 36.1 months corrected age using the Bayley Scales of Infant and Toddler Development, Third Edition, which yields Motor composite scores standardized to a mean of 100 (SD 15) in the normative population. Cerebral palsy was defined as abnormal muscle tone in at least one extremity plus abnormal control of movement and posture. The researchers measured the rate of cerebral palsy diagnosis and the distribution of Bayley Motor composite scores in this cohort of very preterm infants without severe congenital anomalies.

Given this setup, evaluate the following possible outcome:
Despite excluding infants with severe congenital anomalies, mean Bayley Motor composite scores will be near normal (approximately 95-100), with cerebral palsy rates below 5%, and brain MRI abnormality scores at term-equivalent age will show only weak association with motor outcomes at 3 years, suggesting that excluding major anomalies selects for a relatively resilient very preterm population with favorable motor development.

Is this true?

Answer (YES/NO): NO